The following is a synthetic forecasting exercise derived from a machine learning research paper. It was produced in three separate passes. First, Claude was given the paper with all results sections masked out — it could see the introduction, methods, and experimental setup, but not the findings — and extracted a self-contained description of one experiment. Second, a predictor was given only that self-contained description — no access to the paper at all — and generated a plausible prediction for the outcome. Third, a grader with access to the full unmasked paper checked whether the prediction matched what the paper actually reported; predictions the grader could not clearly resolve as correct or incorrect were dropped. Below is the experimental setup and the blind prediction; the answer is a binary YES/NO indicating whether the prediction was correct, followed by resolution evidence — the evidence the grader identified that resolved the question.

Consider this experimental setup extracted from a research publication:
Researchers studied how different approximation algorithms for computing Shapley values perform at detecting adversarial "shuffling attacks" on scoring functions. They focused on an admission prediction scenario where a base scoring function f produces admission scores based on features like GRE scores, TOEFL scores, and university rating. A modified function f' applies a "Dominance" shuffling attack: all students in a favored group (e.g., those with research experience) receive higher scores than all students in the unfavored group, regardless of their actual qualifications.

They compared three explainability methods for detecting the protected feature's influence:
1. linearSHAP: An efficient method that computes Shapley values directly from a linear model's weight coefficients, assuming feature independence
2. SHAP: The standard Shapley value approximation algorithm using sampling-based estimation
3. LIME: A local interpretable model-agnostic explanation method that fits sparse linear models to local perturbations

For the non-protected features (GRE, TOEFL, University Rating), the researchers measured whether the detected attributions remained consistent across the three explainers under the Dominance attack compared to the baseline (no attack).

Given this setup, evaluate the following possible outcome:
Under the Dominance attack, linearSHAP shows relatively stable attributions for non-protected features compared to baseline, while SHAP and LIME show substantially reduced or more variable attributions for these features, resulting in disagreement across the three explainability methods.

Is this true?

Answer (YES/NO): NO